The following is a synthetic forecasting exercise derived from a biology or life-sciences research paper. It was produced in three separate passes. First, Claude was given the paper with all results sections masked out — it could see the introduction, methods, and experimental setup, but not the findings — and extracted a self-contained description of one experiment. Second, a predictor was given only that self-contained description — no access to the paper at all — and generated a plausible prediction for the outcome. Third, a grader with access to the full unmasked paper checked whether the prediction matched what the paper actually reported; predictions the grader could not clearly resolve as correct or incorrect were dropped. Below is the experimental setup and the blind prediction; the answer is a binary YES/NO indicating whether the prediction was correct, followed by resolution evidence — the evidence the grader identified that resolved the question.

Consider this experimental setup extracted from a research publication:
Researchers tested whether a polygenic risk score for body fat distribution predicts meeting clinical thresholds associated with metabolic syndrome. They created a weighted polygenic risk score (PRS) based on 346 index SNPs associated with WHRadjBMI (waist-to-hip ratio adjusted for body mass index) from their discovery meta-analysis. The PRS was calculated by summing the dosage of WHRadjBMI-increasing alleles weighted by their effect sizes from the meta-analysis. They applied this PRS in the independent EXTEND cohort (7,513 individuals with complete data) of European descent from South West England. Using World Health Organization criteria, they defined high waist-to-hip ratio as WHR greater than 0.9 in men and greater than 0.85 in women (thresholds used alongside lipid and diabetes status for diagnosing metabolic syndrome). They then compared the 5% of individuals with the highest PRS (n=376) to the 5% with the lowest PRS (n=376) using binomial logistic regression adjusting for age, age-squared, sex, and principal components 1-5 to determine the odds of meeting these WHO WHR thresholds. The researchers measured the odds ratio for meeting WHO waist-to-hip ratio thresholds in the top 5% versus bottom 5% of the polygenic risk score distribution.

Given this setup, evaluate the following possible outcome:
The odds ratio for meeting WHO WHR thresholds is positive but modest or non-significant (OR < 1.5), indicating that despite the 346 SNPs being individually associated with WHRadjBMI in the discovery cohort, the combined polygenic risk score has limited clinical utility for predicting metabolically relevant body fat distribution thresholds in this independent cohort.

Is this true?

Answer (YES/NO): NO